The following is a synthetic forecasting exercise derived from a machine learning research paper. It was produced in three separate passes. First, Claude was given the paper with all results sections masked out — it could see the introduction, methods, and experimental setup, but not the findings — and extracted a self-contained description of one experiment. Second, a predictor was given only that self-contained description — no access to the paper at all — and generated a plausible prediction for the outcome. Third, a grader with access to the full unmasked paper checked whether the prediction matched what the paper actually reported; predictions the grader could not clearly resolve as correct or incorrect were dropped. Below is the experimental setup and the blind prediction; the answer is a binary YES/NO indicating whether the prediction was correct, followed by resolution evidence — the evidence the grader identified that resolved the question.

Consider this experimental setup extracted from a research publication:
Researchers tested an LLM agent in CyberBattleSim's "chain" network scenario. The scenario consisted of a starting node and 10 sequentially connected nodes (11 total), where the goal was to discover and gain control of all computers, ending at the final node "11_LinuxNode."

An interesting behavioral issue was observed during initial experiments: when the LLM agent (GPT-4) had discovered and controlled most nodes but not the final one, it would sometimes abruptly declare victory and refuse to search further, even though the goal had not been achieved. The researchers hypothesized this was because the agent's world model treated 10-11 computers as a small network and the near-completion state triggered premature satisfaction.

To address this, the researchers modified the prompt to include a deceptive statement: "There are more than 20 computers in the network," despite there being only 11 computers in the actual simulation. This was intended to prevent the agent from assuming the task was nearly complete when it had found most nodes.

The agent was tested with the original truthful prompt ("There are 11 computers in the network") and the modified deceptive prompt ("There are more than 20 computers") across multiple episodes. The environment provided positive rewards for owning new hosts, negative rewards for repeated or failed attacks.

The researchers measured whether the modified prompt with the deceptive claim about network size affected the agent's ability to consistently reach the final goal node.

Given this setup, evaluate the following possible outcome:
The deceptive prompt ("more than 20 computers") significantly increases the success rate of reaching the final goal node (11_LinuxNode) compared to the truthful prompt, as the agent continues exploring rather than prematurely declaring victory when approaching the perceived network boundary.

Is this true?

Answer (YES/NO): YES